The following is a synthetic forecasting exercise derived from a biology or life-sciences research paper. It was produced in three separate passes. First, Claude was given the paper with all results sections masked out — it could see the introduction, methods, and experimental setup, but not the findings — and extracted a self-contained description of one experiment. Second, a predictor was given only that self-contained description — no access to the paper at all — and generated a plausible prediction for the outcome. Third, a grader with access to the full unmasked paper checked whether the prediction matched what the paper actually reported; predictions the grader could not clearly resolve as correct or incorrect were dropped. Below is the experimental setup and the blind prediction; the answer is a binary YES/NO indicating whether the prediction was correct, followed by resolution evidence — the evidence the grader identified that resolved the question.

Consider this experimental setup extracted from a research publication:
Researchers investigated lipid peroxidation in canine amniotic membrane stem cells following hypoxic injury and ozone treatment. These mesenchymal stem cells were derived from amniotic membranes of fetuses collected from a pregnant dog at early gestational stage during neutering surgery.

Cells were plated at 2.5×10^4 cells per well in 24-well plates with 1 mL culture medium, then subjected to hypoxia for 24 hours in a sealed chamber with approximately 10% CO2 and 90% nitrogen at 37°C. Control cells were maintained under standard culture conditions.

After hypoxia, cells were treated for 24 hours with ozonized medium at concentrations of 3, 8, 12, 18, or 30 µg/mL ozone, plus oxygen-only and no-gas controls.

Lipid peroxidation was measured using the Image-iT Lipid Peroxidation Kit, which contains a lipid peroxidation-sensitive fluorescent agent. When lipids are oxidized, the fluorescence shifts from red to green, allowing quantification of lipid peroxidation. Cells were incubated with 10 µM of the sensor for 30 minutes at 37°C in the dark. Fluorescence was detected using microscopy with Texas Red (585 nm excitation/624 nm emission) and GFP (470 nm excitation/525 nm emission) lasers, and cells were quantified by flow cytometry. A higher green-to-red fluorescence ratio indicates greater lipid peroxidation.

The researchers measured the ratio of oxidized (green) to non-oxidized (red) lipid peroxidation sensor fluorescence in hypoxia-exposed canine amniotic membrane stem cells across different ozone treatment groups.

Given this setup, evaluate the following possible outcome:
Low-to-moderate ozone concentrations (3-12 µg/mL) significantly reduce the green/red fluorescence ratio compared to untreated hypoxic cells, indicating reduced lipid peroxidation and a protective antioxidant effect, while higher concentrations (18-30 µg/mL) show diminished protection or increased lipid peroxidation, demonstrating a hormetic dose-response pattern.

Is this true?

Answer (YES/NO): NO